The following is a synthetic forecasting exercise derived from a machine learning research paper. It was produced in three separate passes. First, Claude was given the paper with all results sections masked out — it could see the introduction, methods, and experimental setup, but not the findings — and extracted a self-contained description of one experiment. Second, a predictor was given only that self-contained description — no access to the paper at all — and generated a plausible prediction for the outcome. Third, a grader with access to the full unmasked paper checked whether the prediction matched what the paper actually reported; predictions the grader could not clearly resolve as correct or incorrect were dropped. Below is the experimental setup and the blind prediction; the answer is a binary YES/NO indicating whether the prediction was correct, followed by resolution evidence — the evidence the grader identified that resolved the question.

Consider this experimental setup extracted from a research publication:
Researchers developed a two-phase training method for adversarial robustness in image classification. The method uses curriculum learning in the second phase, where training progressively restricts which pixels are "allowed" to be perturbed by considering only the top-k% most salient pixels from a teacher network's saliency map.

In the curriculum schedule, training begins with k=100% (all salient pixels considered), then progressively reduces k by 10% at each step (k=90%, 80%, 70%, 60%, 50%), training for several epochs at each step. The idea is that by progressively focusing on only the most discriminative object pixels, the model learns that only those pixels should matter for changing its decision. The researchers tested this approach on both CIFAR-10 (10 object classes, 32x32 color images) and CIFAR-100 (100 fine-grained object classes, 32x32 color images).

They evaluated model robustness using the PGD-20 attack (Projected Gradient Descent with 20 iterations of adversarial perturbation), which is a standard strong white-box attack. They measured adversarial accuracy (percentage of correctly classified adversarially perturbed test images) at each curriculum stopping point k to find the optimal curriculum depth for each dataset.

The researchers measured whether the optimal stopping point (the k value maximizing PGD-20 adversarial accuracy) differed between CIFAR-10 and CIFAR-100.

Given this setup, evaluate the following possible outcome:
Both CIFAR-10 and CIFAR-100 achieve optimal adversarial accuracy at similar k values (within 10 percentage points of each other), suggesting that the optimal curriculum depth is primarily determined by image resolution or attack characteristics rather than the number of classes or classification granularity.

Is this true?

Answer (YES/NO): NO